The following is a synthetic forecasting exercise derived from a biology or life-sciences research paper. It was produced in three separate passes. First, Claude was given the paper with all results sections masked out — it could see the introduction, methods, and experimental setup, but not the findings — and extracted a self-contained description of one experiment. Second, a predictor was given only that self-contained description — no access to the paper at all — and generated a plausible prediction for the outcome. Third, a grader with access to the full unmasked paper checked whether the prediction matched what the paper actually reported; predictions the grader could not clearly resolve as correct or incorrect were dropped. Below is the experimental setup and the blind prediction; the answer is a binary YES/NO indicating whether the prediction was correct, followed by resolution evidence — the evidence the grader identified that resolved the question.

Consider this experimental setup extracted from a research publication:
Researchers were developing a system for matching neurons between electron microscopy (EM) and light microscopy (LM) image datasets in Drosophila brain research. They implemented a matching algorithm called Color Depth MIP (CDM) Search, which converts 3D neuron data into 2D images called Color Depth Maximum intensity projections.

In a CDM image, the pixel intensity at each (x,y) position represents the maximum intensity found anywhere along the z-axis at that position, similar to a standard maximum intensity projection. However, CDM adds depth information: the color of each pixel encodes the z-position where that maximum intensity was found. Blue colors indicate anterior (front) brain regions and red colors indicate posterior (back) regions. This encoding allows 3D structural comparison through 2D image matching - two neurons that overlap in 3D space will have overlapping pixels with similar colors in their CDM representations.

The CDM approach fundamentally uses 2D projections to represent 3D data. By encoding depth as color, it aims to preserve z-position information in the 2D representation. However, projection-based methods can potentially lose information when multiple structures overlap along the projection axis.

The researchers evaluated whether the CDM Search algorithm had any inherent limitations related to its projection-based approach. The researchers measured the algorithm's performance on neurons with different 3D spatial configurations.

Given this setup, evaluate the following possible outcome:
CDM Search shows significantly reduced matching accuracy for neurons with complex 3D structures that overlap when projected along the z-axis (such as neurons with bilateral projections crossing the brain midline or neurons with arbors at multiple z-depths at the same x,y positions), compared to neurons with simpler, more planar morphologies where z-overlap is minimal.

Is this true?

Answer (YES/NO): YES